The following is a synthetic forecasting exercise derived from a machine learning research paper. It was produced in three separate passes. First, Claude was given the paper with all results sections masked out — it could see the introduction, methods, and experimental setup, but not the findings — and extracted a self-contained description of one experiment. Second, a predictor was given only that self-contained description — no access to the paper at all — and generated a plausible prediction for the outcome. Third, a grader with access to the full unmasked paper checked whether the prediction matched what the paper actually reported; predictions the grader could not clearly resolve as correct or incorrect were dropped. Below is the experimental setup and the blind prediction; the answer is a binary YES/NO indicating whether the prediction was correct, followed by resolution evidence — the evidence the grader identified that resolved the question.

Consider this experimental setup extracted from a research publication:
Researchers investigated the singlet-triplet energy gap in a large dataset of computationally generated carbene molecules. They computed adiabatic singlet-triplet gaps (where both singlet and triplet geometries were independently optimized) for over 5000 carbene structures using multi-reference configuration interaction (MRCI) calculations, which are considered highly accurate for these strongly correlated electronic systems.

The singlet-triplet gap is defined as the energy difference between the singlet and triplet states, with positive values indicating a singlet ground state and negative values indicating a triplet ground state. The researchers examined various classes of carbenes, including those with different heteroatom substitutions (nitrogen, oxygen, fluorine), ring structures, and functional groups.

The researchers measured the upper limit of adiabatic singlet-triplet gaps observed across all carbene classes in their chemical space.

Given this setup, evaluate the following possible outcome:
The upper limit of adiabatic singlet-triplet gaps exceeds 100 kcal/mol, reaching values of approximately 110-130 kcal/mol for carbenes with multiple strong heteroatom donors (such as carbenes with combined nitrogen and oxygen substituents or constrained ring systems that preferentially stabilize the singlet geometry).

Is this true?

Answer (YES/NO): NO